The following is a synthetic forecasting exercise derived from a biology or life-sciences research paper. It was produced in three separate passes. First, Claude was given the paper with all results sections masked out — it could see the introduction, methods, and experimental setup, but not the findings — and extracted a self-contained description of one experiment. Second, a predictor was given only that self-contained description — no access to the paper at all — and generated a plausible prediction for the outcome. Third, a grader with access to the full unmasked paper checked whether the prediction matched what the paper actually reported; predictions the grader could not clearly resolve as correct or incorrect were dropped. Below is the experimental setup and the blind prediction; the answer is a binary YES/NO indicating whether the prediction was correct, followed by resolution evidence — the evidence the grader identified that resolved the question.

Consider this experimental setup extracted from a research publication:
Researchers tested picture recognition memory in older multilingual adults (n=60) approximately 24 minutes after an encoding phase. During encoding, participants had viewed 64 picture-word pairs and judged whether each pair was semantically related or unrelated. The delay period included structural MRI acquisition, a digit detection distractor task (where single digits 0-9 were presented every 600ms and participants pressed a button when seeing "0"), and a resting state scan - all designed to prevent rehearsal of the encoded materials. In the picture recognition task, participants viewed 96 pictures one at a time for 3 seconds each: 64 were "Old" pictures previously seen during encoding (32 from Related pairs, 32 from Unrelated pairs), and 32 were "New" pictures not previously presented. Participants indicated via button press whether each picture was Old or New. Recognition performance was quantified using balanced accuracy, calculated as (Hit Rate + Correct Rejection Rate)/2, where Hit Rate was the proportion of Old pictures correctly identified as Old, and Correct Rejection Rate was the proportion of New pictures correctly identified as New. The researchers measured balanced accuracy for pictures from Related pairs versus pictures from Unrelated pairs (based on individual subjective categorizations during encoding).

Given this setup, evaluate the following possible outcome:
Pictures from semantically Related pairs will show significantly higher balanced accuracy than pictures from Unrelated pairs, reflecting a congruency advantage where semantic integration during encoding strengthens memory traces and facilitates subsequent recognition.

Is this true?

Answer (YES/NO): YES